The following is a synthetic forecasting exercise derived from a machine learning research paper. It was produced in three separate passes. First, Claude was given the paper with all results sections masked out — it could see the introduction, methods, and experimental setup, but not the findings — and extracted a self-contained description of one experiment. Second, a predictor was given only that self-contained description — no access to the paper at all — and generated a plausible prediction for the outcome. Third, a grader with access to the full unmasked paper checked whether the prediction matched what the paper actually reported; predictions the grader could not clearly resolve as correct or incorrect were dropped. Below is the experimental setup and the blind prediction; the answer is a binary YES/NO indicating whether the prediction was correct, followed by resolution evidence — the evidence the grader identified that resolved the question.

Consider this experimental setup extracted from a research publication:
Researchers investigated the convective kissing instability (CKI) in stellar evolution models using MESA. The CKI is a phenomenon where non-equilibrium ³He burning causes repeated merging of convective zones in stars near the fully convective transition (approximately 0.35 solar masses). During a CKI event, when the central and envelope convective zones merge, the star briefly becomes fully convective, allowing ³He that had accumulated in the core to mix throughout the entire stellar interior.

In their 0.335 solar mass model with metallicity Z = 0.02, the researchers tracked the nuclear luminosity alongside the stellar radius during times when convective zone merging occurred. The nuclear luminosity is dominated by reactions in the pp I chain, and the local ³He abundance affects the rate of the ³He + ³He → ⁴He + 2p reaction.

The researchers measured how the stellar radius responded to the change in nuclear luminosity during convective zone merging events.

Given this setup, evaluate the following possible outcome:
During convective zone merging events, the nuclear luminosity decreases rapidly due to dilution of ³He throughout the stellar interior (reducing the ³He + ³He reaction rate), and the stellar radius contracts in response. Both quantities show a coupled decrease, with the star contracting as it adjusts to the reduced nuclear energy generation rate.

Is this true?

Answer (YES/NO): YES